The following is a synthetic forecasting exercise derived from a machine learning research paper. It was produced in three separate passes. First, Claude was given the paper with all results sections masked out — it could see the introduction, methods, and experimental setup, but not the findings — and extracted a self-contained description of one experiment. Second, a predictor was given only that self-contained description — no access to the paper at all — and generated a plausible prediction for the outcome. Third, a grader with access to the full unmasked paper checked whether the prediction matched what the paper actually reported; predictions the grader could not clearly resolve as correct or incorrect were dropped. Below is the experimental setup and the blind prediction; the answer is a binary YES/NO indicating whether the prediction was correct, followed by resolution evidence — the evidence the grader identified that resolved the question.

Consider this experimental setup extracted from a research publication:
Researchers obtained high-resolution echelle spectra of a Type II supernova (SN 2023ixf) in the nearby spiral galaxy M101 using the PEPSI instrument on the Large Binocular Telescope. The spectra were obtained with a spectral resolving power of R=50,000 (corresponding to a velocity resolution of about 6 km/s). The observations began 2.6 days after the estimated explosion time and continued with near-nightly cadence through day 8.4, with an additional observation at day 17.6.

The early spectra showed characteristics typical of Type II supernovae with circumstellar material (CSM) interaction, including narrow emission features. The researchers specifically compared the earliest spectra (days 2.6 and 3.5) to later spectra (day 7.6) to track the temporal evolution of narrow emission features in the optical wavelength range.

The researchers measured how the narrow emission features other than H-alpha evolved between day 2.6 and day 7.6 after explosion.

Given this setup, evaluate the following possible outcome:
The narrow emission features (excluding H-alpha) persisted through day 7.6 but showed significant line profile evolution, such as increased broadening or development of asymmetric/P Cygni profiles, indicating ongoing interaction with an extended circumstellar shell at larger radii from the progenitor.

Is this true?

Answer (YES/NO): NO